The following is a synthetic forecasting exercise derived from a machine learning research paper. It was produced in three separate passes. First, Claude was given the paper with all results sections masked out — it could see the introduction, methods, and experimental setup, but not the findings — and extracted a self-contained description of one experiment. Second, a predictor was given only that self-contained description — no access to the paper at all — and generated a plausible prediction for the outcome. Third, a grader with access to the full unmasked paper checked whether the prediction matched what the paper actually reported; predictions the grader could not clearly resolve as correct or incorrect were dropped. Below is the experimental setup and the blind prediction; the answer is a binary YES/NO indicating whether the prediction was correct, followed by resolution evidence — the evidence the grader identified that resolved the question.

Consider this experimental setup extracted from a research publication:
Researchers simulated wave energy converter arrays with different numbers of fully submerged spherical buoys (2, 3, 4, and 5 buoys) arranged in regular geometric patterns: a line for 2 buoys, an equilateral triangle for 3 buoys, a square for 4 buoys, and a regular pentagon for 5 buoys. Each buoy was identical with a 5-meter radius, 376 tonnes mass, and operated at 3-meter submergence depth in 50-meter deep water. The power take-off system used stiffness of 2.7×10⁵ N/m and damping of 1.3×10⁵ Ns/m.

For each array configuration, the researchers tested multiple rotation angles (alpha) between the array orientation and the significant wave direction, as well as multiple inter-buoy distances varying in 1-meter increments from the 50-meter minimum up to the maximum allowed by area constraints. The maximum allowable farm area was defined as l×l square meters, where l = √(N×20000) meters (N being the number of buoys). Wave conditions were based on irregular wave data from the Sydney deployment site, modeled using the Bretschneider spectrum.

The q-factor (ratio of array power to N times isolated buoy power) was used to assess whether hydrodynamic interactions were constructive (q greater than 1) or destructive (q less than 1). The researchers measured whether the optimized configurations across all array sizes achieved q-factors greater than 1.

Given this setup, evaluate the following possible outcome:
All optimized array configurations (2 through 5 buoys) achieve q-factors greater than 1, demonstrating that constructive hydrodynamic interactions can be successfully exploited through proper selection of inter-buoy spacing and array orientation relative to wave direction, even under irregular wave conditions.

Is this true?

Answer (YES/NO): NO